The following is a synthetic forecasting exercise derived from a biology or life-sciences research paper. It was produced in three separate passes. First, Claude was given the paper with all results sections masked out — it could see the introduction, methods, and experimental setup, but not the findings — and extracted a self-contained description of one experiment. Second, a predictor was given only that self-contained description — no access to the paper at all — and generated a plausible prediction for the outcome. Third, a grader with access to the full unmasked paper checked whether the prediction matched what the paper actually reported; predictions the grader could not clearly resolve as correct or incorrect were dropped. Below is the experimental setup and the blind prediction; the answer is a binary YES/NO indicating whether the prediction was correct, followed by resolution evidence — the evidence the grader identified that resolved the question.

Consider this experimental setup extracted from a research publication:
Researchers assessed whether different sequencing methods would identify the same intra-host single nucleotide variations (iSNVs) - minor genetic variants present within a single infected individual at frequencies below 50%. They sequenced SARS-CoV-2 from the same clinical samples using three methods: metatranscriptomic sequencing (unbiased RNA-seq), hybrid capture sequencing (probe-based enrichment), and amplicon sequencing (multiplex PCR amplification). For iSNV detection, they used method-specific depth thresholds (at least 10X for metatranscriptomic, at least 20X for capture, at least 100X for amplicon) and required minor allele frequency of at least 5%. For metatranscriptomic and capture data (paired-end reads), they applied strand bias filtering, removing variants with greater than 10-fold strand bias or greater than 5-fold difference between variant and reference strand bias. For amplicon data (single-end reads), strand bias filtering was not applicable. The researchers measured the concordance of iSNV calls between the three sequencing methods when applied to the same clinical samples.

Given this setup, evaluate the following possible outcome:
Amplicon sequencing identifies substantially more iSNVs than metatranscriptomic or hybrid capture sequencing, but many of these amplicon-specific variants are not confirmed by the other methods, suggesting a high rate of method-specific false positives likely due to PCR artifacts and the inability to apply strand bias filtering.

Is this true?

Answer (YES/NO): NO